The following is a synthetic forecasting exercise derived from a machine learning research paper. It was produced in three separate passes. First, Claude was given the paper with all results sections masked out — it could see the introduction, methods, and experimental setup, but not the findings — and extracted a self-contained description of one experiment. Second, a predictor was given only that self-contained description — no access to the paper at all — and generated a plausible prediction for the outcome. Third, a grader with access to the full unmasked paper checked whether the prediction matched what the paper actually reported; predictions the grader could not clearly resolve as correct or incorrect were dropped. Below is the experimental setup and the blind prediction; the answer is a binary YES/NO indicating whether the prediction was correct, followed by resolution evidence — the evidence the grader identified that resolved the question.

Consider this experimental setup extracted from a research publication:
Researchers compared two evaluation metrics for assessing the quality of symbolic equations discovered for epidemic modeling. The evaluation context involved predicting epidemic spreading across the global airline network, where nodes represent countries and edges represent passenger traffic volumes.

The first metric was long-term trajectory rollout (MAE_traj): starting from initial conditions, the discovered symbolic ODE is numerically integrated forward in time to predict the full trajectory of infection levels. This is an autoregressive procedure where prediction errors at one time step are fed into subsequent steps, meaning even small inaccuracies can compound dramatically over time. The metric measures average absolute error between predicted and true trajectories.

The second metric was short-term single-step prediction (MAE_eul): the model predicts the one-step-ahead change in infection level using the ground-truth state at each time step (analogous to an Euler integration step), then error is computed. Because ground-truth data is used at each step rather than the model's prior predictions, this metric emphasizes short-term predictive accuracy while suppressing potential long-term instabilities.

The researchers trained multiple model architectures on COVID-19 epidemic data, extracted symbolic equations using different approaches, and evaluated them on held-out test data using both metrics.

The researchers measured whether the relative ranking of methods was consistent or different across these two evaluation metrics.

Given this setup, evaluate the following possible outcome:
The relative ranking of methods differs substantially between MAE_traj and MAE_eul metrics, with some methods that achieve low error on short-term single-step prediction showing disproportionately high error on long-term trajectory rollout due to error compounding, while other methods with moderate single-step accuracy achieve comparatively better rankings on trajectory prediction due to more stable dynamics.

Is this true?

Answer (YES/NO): YES